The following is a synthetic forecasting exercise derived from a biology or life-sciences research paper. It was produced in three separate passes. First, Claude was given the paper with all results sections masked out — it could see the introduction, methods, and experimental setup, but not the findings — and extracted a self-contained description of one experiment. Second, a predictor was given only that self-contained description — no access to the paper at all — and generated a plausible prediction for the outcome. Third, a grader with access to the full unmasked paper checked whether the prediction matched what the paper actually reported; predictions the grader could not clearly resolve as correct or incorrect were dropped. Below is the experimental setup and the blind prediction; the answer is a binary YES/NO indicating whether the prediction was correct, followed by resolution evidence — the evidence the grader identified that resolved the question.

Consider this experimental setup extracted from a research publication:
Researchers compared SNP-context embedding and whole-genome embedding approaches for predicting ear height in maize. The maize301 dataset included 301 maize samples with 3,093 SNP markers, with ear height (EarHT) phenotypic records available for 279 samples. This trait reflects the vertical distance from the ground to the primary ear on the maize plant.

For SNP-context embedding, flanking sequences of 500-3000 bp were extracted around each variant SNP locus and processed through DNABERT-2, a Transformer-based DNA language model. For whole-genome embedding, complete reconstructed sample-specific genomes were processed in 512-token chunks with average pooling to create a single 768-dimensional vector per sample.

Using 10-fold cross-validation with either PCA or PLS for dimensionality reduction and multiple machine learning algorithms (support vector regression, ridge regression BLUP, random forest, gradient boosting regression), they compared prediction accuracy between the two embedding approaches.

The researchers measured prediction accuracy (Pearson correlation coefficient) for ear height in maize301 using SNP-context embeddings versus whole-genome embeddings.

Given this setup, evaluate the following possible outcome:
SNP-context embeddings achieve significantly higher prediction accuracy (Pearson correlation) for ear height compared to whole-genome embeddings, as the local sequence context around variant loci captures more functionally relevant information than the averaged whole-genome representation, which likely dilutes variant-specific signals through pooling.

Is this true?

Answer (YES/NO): YES